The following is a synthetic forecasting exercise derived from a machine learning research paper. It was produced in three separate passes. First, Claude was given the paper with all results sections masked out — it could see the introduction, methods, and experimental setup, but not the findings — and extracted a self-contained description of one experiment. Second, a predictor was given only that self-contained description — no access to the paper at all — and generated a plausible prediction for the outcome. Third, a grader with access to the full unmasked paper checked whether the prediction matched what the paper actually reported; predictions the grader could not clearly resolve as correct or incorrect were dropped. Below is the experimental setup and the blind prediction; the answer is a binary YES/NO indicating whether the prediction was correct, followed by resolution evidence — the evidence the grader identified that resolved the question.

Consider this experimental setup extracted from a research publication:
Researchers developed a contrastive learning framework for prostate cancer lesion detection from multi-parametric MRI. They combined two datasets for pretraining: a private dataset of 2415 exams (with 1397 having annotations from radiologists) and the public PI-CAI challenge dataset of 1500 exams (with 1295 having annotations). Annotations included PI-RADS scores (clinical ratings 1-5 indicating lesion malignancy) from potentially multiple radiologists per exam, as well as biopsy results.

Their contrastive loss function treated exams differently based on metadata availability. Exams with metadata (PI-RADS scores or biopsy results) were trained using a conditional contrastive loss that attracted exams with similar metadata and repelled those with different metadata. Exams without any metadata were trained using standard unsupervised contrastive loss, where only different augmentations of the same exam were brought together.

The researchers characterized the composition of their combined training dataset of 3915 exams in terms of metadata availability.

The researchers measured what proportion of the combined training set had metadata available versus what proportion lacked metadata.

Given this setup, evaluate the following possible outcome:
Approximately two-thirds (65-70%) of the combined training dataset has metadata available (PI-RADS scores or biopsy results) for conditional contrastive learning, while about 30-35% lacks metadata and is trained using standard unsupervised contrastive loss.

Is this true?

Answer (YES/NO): YES